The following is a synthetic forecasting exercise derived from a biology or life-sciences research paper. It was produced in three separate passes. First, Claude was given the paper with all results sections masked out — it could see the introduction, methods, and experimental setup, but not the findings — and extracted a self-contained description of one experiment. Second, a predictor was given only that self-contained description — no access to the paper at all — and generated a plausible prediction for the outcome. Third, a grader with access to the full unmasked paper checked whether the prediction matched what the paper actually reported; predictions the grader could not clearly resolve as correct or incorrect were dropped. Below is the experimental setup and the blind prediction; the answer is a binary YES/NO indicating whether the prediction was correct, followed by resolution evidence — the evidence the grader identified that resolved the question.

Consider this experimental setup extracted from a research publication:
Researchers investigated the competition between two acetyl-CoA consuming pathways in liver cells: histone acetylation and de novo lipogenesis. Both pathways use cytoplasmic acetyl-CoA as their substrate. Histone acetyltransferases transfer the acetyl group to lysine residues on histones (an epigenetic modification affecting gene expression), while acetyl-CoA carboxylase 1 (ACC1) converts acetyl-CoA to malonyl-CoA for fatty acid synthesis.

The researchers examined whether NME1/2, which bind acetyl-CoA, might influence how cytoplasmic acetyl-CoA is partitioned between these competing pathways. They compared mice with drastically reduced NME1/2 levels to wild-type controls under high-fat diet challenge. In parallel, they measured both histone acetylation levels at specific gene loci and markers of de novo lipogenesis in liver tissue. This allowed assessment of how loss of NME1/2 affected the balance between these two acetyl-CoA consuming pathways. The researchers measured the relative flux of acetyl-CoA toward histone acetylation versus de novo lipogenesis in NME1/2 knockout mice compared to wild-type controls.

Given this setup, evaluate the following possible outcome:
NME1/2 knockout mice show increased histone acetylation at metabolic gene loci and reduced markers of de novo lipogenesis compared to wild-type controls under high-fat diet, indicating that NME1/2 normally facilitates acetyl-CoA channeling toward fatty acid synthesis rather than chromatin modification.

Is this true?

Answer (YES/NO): NO